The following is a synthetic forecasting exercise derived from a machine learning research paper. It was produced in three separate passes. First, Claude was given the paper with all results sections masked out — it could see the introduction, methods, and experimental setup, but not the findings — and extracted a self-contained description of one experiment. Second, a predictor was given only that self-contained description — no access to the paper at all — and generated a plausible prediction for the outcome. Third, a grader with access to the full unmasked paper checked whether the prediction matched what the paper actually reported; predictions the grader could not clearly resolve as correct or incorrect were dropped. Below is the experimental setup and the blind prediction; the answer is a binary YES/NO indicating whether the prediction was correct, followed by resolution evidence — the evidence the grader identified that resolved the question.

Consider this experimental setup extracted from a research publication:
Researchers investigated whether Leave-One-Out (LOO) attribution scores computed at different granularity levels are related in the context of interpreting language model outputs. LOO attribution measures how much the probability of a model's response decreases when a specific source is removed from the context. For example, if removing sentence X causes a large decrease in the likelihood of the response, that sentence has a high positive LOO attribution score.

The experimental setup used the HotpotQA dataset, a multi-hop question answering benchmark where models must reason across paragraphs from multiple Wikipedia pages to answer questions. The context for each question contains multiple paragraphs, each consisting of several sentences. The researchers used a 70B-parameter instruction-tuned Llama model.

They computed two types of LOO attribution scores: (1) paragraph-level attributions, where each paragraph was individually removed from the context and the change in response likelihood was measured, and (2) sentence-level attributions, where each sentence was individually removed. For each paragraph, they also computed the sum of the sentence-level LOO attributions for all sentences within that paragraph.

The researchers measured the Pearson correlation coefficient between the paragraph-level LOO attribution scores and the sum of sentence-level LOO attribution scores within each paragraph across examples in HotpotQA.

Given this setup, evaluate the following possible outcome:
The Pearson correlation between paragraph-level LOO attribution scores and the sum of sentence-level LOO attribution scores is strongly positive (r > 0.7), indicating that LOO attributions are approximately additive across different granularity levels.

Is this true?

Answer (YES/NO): YES